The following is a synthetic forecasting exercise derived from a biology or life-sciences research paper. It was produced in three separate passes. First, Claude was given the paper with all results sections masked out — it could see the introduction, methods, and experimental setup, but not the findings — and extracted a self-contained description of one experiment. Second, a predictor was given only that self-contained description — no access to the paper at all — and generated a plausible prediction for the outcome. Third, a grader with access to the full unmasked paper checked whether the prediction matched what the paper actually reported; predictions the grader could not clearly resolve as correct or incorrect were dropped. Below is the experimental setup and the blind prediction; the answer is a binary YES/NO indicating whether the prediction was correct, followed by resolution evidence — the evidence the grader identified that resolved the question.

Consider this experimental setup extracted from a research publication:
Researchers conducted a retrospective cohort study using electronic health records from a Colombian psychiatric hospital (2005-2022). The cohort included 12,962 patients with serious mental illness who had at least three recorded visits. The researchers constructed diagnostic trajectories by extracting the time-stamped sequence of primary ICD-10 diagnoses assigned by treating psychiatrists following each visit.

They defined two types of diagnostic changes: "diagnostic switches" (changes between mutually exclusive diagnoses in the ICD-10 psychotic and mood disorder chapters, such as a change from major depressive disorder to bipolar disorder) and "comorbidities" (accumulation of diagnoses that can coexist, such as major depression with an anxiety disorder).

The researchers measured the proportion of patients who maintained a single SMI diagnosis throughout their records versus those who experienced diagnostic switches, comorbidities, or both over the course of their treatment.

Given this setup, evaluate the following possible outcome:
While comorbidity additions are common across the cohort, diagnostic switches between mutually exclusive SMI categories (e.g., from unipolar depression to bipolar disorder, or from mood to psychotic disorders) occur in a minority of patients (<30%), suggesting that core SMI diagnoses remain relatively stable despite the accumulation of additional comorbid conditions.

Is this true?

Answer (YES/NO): NO